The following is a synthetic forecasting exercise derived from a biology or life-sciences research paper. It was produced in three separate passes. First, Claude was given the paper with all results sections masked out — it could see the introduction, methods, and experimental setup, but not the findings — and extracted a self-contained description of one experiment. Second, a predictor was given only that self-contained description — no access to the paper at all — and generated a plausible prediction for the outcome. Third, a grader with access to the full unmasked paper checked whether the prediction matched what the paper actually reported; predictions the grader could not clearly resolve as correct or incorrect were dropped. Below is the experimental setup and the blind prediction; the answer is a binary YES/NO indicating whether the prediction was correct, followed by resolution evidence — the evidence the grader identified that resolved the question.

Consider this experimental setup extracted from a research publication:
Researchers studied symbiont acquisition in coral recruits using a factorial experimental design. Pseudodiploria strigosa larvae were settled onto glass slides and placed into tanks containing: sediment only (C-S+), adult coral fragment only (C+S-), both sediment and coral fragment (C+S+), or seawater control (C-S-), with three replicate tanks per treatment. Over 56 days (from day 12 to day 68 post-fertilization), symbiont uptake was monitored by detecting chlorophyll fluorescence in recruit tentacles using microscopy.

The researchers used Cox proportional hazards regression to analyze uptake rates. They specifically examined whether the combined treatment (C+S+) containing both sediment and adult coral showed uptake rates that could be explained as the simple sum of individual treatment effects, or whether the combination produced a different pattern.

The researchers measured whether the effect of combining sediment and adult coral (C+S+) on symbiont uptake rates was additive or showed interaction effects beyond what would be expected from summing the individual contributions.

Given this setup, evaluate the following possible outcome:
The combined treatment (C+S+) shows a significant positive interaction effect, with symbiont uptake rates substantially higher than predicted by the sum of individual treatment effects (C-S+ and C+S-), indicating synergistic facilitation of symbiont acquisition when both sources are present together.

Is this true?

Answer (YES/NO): YES